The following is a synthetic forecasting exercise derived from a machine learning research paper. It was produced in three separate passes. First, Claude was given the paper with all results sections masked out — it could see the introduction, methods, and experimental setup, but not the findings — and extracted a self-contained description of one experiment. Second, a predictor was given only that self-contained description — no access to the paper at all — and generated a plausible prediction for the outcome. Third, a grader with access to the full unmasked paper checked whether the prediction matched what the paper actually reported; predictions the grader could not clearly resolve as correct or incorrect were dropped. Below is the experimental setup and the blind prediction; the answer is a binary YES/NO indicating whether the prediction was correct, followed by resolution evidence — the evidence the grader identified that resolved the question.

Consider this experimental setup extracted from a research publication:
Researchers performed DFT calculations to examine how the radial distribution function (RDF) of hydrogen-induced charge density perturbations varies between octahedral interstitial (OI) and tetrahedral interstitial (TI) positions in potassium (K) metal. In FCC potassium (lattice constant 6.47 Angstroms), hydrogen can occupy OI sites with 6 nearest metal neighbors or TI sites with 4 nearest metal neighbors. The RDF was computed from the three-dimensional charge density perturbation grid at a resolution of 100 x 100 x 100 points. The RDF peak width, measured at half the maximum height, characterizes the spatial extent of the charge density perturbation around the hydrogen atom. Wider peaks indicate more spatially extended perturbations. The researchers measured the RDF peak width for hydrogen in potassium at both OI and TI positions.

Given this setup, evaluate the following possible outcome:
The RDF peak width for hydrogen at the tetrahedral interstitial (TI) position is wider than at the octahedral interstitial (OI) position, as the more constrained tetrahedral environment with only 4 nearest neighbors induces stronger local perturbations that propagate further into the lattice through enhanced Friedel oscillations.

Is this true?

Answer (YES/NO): NO